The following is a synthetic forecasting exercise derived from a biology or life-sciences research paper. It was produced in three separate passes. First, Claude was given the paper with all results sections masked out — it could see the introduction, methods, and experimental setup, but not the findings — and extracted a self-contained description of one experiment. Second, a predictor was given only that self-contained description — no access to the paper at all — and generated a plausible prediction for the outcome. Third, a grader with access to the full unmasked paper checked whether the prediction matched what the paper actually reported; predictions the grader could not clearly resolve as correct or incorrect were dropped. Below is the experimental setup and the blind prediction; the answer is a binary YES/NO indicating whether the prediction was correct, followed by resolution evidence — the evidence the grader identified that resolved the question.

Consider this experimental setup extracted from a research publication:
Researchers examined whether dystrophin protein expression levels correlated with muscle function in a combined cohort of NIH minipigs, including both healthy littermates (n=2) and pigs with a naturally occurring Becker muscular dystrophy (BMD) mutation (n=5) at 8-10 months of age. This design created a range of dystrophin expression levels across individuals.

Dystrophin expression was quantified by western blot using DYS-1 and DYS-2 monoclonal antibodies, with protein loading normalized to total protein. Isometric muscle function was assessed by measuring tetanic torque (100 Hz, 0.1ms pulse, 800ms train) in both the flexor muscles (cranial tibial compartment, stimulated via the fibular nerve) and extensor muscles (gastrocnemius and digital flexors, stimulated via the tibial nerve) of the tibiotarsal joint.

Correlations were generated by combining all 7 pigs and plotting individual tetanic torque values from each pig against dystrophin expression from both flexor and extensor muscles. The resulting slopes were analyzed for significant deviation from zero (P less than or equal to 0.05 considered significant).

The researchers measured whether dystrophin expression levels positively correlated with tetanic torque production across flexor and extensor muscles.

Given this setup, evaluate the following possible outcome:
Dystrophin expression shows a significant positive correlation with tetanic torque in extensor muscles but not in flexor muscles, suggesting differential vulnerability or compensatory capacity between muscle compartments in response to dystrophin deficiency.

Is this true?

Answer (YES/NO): NO